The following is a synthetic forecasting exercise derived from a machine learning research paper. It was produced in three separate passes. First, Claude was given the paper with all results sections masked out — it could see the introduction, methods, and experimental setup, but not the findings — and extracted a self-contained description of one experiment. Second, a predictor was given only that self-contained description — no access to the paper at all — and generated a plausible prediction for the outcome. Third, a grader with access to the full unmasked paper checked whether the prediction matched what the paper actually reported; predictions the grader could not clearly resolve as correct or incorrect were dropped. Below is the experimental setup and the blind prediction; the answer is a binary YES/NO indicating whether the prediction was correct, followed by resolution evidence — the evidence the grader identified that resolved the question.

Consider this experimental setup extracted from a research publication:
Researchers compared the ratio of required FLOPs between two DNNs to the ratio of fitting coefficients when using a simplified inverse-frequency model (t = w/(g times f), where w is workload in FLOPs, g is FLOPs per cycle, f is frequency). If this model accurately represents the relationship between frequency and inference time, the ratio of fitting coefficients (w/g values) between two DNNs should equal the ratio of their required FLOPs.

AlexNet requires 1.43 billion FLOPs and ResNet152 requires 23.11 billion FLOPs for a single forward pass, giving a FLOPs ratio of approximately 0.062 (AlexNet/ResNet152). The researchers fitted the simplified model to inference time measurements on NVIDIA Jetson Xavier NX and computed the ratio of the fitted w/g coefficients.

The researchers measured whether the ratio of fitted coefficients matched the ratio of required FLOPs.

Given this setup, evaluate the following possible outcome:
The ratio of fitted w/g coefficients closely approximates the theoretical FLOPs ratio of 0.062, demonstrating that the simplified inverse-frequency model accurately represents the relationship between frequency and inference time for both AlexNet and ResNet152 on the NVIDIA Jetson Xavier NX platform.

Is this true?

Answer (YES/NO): NO